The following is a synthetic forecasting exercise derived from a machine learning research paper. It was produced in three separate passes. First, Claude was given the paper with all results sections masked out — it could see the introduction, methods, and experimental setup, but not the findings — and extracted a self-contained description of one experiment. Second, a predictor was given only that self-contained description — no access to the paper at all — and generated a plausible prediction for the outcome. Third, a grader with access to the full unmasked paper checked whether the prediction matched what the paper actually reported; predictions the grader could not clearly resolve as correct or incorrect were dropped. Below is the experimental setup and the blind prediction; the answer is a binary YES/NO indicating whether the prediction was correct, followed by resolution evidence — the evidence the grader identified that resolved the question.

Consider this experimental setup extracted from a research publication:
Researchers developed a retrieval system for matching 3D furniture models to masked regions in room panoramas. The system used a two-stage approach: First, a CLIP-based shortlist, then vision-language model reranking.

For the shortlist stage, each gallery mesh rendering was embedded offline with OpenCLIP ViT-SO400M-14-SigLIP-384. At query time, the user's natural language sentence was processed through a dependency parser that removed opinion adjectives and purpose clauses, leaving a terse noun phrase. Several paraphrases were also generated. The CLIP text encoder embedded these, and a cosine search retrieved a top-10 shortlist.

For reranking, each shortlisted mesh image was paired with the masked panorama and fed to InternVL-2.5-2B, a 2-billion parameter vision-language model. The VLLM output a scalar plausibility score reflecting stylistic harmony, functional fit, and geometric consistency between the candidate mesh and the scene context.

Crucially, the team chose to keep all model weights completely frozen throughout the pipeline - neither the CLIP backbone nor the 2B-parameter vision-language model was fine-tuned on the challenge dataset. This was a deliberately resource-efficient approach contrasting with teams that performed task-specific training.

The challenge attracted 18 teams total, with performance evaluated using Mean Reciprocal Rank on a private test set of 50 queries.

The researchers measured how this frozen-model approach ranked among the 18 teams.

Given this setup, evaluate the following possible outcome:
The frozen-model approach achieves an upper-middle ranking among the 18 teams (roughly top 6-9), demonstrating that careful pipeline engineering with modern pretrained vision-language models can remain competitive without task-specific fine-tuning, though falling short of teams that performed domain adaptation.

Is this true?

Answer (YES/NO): NO